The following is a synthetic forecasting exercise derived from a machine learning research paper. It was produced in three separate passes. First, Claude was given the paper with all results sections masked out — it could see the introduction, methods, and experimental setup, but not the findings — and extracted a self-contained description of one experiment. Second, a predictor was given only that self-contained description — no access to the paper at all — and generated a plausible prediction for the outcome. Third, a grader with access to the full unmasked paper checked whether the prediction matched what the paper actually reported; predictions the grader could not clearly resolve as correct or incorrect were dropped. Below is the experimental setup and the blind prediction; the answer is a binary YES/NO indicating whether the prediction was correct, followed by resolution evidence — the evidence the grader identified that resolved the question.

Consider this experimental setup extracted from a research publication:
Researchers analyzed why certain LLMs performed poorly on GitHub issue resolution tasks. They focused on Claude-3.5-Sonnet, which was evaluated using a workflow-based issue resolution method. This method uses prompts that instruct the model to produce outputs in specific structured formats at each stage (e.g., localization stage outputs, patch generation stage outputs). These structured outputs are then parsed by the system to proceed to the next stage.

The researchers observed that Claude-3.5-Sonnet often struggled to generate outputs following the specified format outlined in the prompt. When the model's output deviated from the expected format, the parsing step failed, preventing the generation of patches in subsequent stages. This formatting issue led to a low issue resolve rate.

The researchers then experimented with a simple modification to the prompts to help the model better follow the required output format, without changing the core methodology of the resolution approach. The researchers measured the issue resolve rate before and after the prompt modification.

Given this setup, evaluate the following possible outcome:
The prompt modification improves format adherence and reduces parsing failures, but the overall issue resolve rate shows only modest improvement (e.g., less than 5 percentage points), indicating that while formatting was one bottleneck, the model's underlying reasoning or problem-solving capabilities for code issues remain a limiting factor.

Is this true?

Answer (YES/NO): NO